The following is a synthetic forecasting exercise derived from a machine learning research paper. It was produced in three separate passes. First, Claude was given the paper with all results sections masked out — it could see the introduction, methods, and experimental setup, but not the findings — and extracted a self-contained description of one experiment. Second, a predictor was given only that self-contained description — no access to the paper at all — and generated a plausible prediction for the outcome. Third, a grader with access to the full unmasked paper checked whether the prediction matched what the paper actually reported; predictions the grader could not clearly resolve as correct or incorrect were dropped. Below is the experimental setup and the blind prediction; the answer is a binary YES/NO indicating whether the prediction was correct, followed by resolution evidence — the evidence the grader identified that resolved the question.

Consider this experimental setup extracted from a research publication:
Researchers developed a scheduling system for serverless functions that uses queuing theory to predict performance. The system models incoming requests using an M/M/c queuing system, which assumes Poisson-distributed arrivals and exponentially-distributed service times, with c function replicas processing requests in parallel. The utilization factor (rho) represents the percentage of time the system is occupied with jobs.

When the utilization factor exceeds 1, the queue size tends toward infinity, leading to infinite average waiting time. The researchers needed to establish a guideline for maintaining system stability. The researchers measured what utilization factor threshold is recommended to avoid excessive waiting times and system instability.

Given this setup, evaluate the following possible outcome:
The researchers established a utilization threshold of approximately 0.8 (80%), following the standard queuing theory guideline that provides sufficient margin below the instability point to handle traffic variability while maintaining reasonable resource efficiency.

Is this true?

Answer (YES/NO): YES